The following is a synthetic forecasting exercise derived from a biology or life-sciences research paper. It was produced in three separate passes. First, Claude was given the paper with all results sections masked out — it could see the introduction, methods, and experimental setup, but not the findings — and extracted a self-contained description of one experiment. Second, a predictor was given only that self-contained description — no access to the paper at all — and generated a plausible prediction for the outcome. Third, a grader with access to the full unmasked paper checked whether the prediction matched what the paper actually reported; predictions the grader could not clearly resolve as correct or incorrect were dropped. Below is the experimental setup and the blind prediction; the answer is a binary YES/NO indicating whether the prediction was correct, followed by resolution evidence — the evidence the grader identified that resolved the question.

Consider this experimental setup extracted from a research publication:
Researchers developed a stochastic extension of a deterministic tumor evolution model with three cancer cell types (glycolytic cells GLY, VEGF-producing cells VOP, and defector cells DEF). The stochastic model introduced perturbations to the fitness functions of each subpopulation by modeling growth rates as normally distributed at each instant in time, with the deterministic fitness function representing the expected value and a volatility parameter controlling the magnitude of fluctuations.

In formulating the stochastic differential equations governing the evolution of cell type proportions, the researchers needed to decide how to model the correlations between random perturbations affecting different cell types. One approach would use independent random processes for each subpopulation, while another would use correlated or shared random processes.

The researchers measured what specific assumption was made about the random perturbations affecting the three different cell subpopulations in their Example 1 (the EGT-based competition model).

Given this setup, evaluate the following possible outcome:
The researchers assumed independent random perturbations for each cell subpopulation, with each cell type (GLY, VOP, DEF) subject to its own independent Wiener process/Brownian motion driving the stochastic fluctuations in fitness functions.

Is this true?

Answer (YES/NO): YES